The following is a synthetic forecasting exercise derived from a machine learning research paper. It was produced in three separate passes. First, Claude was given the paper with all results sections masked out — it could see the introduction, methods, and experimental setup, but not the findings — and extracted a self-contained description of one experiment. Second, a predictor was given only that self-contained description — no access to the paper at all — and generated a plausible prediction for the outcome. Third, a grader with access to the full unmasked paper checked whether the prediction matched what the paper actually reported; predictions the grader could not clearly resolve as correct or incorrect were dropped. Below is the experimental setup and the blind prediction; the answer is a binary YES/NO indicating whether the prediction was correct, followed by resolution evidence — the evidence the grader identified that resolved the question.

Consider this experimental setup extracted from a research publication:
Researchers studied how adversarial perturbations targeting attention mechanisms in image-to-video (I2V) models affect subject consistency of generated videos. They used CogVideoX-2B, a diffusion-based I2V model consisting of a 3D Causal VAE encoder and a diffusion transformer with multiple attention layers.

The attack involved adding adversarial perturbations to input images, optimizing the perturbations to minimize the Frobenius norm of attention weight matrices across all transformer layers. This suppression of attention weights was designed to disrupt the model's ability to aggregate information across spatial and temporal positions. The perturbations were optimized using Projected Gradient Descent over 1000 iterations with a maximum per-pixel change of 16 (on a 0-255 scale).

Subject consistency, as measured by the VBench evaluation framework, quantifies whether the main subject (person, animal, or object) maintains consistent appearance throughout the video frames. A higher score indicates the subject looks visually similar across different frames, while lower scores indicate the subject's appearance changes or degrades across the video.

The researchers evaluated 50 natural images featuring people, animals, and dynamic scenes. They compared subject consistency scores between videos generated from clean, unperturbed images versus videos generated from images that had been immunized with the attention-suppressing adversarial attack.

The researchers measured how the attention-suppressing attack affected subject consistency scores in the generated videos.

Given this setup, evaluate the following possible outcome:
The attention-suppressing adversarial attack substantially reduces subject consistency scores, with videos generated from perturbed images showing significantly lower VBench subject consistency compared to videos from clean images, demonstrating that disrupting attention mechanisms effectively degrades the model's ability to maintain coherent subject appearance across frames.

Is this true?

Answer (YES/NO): NO